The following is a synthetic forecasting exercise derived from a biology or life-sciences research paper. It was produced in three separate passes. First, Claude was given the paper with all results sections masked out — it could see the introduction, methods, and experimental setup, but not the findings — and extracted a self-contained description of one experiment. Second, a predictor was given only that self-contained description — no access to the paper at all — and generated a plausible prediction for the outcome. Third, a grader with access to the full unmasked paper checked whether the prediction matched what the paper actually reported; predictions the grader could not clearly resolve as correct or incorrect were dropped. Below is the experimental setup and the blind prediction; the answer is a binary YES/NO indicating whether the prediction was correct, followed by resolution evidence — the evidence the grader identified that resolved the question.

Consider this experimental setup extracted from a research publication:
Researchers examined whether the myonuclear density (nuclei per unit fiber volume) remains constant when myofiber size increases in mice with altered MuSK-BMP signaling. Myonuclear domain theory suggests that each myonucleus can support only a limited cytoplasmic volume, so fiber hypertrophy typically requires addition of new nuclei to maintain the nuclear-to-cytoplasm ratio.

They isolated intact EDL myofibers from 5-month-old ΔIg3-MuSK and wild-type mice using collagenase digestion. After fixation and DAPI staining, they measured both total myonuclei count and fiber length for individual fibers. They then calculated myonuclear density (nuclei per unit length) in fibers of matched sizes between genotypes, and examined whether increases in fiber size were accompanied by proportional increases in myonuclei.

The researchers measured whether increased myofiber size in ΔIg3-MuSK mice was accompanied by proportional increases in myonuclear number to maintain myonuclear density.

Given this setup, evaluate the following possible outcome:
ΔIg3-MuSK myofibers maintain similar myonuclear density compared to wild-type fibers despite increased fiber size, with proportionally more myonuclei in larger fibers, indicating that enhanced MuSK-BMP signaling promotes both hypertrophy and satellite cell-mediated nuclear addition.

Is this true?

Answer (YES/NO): NO